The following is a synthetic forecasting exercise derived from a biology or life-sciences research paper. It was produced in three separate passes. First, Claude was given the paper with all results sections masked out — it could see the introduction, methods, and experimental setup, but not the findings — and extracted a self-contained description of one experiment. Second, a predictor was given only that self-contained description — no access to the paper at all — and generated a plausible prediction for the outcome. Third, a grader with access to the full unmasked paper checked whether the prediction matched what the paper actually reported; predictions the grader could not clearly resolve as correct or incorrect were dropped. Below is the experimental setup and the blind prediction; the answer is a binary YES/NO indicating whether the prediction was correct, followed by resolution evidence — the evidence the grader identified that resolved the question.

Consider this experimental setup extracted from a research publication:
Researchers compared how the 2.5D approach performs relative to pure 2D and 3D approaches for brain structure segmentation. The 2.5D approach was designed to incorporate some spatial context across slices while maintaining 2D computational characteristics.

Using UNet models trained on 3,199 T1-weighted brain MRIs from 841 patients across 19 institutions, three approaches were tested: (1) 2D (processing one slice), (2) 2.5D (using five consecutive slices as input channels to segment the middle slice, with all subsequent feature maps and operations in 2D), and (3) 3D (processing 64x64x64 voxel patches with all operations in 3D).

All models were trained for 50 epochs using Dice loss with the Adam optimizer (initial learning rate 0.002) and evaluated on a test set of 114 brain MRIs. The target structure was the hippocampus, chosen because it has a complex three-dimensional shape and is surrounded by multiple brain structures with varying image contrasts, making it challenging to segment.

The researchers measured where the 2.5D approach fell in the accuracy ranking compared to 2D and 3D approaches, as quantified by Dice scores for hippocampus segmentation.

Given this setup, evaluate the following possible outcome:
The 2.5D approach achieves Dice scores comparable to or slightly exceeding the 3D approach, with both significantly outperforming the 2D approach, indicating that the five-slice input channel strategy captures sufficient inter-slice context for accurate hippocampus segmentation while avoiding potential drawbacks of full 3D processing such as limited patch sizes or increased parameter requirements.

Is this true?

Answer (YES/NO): NO